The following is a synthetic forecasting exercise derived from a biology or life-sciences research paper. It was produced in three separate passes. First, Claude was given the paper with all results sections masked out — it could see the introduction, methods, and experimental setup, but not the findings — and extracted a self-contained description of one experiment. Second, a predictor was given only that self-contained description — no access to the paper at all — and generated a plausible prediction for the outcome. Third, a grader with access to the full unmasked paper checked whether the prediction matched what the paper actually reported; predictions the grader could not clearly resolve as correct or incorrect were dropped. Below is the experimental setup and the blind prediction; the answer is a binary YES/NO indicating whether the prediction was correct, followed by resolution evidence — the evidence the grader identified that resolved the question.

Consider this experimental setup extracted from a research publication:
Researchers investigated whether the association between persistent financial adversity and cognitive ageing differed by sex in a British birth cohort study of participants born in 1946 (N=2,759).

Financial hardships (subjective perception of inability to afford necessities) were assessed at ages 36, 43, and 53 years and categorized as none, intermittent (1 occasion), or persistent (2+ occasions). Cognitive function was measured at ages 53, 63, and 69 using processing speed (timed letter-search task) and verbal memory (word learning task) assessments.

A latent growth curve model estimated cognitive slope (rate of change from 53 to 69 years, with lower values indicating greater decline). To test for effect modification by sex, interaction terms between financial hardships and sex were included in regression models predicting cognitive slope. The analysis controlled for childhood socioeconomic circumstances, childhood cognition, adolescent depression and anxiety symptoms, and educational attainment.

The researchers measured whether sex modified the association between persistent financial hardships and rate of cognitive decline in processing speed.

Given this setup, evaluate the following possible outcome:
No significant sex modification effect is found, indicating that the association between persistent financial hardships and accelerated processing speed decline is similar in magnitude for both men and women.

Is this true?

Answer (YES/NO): NO